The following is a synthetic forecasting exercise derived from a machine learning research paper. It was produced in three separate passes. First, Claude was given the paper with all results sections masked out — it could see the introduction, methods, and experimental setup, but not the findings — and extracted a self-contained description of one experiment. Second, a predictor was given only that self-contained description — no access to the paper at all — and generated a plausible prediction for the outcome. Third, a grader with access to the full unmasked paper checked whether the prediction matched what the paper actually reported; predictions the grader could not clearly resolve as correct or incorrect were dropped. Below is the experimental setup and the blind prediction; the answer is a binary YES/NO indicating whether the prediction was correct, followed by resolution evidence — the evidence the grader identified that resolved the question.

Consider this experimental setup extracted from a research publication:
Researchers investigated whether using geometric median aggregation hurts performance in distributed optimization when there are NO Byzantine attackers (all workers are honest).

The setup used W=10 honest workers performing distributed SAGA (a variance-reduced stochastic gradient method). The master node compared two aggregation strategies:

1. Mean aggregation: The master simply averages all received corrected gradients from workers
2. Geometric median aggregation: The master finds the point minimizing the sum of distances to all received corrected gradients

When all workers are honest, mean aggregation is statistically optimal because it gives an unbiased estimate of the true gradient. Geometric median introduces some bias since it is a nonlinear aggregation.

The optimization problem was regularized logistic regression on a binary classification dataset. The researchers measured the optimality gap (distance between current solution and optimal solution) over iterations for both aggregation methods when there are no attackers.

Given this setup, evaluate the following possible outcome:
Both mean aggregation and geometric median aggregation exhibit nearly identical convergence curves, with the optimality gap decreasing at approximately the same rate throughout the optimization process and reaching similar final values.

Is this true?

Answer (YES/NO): NO